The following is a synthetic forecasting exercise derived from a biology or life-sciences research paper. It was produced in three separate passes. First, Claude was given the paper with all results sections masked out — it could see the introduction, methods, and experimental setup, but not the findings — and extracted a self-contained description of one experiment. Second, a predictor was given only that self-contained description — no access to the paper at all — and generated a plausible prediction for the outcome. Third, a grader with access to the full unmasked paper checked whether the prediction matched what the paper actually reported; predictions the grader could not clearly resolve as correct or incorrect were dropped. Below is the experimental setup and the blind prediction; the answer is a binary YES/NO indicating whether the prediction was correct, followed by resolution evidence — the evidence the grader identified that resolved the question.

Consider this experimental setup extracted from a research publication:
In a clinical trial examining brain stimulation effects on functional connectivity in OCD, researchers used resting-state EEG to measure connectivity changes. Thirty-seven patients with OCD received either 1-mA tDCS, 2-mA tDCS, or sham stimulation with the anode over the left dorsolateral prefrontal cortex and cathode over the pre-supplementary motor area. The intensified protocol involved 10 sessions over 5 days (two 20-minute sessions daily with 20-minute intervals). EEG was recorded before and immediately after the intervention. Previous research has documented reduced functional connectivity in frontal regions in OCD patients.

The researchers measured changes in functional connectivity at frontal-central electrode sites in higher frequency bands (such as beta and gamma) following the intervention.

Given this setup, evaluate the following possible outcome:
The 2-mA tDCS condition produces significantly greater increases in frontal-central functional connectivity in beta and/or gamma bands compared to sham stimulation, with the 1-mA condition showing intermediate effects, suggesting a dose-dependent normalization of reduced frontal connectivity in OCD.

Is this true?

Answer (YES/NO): NO